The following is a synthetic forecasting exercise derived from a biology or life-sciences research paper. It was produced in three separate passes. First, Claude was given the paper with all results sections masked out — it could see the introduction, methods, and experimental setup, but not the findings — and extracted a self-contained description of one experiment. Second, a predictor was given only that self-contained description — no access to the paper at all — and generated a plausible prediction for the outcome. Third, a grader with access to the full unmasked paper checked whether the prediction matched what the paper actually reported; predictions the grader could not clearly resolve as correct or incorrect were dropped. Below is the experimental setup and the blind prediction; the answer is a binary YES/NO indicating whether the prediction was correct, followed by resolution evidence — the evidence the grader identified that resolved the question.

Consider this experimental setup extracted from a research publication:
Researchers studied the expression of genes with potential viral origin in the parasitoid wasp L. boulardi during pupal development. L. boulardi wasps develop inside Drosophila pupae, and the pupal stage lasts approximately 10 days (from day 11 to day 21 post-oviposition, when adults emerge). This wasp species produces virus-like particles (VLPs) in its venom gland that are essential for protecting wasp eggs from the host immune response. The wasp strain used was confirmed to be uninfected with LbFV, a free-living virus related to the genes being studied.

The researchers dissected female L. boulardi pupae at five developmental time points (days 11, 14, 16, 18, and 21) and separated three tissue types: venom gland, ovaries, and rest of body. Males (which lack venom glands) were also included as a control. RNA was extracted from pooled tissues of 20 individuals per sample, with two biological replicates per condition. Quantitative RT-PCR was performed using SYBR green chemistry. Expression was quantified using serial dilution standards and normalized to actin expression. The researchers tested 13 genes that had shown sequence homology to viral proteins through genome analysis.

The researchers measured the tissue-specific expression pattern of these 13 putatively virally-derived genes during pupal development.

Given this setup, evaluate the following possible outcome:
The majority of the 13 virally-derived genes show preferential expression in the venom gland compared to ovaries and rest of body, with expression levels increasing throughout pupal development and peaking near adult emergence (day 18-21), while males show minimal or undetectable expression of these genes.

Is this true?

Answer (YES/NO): NO